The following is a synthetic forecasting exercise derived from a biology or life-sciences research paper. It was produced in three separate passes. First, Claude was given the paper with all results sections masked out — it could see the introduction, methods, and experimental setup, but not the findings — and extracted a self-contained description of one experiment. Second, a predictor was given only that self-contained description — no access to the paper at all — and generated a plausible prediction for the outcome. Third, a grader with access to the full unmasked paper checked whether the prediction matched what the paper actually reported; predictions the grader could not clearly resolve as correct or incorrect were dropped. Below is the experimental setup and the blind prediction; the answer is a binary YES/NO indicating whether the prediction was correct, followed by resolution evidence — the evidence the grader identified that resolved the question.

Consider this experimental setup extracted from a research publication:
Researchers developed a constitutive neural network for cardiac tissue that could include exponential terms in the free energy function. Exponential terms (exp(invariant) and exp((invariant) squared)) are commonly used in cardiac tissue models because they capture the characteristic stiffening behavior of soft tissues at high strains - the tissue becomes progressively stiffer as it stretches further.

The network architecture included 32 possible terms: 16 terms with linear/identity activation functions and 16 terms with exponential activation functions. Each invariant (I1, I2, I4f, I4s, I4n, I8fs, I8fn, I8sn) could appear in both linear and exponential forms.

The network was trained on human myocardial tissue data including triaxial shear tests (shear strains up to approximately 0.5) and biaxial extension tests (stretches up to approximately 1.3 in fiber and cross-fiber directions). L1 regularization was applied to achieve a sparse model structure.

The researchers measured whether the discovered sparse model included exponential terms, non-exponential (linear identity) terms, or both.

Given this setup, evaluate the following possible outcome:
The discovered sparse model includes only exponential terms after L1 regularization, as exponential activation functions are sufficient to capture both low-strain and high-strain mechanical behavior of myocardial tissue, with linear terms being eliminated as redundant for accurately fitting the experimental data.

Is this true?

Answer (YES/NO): NO